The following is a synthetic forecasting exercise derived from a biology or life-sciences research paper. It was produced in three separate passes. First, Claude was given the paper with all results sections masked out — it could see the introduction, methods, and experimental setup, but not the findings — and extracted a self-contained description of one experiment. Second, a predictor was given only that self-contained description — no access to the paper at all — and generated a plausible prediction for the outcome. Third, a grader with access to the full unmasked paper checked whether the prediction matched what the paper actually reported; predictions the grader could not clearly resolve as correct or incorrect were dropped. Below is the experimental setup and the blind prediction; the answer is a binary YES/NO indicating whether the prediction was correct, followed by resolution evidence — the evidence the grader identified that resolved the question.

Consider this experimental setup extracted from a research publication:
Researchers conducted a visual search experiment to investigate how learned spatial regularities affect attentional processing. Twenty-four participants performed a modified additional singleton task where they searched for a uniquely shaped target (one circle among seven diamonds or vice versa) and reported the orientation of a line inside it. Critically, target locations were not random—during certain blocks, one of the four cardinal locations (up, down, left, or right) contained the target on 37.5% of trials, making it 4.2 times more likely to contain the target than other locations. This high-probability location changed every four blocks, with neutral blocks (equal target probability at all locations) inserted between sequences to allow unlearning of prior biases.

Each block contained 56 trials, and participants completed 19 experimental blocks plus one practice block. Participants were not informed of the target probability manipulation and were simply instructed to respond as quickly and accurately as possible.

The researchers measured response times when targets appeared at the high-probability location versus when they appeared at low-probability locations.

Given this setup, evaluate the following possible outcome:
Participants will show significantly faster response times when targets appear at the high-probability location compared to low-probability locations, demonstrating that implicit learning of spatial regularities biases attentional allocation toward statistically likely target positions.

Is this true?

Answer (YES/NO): YES